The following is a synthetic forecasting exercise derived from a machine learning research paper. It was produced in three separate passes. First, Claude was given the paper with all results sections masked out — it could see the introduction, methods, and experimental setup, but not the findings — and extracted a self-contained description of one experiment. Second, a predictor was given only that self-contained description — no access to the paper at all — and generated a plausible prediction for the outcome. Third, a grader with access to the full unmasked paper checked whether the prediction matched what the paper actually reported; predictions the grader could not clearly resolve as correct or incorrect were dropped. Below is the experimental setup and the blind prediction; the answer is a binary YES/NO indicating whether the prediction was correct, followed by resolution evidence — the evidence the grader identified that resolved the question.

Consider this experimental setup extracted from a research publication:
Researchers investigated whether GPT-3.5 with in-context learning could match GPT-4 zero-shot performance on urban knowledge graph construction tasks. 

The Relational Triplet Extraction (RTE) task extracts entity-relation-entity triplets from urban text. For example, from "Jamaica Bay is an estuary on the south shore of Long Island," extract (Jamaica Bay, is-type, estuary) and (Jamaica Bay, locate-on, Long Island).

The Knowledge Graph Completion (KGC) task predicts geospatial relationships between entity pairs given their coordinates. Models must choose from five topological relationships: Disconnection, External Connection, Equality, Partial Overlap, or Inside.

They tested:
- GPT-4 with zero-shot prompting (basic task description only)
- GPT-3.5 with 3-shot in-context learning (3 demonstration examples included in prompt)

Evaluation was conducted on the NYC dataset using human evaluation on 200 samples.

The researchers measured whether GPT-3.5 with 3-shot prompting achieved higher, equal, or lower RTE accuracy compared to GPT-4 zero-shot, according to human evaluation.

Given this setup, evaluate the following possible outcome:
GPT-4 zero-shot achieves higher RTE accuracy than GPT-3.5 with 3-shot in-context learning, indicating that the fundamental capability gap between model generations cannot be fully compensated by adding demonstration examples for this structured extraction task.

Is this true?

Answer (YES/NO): NO